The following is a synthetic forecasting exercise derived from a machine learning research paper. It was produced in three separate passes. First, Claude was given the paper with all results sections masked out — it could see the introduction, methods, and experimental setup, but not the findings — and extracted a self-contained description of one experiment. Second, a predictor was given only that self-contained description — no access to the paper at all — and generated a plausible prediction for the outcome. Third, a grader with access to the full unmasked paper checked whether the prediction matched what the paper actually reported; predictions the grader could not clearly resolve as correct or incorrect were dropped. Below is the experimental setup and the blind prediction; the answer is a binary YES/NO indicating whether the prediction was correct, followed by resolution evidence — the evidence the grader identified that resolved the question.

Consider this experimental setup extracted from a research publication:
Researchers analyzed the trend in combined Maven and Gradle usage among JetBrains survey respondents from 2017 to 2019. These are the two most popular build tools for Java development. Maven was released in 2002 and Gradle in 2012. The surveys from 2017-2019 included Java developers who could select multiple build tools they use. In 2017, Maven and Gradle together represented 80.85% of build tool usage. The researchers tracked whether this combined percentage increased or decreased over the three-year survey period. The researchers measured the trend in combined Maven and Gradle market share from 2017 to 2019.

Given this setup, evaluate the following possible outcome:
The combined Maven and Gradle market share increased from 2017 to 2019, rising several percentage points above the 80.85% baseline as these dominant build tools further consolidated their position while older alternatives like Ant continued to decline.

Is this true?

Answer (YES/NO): YES